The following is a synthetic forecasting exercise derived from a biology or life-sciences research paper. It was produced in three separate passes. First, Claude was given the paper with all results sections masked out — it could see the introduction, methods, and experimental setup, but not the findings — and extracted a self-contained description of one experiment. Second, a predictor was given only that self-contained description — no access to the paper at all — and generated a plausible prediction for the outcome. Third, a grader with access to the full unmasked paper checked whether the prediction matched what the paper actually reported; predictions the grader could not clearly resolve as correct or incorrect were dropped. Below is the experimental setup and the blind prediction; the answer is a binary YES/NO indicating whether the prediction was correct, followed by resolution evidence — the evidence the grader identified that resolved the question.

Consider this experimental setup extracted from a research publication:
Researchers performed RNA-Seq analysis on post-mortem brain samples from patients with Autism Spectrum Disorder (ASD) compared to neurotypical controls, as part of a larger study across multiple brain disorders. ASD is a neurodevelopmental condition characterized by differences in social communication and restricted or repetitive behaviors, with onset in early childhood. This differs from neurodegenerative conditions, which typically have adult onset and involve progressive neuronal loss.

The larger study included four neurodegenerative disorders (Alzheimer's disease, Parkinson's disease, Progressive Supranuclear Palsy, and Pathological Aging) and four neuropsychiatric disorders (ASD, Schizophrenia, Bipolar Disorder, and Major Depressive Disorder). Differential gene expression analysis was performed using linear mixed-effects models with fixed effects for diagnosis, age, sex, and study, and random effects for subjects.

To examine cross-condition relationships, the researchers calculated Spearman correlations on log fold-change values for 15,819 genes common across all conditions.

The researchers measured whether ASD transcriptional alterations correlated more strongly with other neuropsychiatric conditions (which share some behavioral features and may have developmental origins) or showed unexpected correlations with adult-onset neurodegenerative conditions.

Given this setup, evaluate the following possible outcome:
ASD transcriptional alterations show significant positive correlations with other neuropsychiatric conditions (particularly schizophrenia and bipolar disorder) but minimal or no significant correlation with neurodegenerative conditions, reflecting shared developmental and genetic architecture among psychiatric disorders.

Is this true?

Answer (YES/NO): NO